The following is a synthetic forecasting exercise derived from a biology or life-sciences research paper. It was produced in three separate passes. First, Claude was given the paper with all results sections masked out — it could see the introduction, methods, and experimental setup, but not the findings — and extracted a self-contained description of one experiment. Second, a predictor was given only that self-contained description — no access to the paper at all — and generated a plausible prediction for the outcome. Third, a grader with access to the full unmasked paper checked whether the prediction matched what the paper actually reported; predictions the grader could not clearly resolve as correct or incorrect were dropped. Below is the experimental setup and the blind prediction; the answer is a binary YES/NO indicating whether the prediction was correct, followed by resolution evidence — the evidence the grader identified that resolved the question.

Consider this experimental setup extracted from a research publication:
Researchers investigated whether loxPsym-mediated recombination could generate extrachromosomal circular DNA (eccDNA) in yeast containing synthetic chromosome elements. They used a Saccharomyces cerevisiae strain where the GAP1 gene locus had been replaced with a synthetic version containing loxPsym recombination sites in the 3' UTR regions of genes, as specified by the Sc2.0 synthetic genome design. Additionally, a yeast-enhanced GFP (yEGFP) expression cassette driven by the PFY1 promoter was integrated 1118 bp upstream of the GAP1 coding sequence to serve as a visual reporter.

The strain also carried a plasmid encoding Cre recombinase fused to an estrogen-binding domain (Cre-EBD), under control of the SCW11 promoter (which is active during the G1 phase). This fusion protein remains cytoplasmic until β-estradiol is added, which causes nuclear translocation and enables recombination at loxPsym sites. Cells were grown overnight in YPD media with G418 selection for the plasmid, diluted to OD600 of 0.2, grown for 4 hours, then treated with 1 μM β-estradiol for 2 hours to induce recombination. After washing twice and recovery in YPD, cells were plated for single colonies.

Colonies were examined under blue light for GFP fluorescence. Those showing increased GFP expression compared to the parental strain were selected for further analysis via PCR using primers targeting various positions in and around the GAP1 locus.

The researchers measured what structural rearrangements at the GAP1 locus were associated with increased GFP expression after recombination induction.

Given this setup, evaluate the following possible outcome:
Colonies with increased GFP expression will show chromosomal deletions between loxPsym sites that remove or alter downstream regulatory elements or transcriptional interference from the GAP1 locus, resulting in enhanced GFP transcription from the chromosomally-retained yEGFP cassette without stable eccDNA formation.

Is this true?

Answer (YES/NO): NO